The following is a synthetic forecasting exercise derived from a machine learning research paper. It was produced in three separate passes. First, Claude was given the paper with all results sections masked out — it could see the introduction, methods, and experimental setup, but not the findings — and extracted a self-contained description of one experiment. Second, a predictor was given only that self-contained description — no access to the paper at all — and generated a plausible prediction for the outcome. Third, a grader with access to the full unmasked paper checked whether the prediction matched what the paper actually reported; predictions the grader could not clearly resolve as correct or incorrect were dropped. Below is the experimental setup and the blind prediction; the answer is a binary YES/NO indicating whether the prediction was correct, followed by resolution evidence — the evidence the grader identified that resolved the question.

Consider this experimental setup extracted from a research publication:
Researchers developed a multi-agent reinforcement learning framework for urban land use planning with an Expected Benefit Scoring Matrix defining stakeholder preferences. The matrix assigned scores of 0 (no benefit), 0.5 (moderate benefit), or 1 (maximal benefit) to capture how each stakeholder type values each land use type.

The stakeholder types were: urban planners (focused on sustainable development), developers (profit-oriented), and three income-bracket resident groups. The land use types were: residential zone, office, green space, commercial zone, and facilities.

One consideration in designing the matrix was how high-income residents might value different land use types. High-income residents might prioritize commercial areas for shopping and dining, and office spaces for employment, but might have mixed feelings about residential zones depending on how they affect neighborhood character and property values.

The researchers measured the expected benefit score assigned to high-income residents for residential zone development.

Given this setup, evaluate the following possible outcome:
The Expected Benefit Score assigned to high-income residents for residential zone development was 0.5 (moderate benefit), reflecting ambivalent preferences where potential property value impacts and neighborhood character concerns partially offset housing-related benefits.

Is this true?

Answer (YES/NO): NO